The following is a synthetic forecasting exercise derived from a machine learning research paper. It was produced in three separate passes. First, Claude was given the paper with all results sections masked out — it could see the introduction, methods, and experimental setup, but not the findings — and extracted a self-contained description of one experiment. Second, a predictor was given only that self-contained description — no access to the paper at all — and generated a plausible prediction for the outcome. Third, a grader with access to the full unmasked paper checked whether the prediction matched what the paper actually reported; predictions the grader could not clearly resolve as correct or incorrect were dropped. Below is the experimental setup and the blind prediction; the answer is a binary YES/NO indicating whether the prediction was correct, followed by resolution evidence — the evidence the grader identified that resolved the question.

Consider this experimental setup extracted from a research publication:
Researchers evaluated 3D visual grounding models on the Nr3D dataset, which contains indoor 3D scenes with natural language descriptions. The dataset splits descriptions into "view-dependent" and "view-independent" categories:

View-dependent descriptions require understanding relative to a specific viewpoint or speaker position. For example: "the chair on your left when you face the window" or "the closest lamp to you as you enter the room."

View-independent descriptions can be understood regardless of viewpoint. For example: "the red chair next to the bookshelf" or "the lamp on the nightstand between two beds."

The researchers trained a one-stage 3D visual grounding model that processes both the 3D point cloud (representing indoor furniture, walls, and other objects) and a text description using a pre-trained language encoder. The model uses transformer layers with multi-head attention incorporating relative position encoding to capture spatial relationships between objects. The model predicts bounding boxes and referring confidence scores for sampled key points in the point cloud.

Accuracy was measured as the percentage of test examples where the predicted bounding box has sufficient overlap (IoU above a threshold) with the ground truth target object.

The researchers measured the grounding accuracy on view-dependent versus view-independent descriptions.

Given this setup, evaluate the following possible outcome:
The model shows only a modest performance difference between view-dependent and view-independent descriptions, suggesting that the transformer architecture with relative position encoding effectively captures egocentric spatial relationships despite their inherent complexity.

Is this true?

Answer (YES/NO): YES